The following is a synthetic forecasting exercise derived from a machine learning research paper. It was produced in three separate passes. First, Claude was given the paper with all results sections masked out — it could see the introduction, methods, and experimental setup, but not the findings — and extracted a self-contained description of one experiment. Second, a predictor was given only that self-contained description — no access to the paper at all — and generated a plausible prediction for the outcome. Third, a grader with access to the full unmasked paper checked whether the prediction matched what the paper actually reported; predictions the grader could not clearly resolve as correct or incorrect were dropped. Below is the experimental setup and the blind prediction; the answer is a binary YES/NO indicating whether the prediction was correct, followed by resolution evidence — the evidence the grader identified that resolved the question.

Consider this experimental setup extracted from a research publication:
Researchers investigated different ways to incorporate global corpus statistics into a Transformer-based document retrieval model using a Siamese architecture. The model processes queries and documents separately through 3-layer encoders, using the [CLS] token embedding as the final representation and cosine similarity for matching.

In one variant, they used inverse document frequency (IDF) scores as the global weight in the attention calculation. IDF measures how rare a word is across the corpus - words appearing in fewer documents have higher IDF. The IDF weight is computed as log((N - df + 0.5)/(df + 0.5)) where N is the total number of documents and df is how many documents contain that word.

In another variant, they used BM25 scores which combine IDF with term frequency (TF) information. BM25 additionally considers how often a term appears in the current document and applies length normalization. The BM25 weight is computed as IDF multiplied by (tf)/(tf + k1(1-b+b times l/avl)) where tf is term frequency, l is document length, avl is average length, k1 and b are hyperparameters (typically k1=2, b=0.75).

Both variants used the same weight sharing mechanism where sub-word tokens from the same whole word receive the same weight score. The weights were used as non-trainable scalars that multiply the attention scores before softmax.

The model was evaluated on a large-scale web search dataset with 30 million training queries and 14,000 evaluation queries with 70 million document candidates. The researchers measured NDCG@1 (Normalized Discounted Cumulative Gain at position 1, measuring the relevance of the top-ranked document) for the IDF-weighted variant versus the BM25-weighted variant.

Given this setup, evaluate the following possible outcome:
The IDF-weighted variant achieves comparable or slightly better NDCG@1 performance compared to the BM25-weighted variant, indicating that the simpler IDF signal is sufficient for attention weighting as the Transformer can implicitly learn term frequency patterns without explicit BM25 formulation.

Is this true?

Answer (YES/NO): NO